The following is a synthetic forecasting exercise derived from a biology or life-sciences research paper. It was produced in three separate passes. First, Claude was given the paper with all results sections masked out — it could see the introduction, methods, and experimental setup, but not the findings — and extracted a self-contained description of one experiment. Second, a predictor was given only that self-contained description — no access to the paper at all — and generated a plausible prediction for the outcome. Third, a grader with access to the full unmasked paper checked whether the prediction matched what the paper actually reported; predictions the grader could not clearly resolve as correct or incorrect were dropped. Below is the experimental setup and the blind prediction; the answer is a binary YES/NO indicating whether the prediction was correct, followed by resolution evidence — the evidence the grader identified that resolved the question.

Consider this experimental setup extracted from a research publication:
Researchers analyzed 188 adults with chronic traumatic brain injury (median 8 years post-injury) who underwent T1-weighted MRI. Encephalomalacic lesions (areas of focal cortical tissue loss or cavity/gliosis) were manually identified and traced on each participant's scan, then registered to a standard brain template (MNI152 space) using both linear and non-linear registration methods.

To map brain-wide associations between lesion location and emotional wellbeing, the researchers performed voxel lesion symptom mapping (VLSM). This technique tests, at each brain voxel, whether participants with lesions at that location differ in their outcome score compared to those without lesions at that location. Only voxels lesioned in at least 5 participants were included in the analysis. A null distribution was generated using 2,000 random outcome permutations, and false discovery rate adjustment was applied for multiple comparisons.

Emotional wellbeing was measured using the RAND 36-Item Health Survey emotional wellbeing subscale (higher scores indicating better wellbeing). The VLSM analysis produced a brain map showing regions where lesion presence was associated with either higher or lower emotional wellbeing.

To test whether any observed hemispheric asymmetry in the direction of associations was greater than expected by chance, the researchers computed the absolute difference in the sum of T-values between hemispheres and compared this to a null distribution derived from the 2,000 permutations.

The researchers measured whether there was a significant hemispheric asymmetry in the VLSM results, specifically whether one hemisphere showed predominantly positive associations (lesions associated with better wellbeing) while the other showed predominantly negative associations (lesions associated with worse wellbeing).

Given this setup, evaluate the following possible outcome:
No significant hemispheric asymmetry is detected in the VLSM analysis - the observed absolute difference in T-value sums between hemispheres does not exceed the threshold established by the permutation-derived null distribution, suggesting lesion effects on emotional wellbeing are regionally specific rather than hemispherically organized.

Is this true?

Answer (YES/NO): NO